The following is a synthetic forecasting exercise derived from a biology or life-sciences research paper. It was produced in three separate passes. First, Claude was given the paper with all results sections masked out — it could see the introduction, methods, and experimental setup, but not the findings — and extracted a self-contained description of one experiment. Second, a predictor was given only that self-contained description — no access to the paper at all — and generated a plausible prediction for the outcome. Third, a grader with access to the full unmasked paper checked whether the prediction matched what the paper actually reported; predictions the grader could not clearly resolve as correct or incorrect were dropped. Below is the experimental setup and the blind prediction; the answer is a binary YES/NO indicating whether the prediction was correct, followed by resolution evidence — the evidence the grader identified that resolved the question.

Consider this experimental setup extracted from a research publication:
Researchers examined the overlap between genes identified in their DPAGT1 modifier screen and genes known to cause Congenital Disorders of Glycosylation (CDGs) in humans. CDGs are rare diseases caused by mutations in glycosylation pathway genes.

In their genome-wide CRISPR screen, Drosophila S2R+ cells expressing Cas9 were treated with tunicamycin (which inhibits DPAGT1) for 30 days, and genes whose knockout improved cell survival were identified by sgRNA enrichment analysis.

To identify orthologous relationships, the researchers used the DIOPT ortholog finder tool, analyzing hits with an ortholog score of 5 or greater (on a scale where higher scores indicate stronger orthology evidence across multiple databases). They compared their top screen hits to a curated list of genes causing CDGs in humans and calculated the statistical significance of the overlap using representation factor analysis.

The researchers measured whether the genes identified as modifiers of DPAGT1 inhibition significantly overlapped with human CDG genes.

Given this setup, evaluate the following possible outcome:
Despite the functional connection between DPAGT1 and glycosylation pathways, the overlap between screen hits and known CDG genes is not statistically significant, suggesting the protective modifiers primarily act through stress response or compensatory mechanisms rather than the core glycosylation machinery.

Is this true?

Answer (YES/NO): NO